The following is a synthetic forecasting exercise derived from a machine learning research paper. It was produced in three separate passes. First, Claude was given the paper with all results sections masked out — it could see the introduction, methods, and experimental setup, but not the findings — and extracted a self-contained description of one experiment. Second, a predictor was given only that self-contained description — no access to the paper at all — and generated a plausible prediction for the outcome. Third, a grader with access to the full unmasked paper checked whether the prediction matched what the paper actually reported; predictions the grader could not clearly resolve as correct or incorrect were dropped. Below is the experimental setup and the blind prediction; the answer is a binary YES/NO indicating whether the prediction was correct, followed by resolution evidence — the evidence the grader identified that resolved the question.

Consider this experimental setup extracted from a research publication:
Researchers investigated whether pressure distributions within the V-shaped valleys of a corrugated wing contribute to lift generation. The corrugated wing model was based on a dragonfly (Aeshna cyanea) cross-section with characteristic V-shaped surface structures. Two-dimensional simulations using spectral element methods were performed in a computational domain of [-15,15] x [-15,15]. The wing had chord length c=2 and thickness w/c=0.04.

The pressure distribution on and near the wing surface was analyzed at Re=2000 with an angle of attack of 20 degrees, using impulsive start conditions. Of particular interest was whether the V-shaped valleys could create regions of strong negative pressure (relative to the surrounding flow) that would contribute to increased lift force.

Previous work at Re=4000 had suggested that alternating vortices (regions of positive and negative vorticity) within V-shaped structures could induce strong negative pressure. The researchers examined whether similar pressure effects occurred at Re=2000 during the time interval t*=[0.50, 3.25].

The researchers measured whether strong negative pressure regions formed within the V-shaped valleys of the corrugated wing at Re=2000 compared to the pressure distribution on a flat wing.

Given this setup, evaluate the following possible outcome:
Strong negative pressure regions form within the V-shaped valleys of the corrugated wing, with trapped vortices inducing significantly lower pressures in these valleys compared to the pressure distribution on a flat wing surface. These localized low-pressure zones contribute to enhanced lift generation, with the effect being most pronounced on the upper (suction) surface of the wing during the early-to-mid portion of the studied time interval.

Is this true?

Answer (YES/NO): NO